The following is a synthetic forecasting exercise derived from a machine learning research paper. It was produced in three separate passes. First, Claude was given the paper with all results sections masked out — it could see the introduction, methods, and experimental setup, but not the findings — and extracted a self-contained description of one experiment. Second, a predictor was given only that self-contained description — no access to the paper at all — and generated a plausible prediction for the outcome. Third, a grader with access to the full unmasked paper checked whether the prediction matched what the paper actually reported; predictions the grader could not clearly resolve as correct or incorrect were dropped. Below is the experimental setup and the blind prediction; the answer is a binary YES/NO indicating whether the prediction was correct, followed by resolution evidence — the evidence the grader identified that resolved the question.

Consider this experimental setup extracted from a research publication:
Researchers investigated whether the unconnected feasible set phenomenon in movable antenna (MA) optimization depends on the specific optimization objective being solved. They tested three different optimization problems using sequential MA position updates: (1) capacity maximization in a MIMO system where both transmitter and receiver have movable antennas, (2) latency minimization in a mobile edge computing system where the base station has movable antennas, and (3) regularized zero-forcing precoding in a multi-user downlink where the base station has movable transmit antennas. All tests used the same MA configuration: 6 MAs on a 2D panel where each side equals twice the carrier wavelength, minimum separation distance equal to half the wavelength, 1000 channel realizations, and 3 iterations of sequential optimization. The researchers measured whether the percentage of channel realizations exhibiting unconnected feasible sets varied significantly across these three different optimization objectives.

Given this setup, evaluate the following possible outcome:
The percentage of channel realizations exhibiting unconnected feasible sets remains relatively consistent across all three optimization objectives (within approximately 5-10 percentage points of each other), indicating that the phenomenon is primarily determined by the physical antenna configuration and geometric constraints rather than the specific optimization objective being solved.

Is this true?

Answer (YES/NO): NO